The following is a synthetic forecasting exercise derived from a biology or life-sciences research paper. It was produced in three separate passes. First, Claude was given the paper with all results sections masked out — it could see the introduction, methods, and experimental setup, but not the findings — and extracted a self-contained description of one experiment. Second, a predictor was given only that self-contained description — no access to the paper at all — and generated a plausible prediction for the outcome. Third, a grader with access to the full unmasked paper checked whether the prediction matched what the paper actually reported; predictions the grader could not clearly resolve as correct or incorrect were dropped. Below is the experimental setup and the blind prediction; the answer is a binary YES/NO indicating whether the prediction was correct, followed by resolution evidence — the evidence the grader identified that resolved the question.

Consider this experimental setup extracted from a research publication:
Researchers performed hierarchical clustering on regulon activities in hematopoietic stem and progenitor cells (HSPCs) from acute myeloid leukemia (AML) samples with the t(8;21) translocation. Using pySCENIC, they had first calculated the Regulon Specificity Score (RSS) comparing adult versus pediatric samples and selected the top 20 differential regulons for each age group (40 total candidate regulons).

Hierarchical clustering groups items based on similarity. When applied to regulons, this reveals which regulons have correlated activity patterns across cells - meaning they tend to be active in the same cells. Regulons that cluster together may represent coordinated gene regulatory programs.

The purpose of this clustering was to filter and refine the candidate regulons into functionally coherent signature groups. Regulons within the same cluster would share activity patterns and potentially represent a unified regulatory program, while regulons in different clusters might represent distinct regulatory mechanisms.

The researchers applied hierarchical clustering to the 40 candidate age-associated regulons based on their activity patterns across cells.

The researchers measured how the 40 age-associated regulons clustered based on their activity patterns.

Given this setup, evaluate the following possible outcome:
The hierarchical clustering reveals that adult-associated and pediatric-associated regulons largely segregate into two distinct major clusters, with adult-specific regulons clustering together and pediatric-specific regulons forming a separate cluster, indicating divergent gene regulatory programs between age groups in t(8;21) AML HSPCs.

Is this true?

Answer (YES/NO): NO